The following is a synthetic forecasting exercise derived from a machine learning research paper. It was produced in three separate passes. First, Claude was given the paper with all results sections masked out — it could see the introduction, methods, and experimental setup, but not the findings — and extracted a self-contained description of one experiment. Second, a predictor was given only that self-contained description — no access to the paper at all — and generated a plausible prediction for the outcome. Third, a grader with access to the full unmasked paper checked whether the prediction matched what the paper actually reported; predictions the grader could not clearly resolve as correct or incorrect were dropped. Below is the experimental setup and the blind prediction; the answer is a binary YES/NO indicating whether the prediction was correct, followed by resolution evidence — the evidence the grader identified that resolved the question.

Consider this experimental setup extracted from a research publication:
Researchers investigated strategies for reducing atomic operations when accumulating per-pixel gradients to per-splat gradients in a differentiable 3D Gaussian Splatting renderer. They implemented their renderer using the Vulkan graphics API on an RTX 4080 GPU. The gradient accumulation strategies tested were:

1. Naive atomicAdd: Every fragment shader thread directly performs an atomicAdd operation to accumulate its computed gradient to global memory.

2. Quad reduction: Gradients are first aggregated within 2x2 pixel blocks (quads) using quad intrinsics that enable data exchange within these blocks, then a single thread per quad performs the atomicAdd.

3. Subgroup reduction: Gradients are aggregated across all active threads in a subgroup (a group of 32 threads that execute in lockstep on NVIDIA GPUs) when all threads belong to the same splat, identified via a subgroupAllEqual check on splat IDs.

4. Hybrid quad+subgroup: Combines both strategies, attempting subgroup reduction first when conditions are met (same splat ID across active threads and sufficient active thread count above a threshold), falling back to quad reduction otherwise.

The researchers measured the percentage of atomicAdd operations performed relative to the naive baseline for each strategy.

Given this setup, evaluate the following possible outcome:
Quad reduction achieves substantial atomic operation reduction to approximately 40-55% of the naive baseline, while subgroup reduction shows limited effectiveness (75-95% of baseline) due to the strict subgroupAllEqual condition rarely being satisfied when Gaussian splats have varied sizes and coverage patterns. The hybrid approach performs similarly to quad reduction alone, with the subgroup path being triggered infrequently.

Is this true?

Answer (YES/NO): NO